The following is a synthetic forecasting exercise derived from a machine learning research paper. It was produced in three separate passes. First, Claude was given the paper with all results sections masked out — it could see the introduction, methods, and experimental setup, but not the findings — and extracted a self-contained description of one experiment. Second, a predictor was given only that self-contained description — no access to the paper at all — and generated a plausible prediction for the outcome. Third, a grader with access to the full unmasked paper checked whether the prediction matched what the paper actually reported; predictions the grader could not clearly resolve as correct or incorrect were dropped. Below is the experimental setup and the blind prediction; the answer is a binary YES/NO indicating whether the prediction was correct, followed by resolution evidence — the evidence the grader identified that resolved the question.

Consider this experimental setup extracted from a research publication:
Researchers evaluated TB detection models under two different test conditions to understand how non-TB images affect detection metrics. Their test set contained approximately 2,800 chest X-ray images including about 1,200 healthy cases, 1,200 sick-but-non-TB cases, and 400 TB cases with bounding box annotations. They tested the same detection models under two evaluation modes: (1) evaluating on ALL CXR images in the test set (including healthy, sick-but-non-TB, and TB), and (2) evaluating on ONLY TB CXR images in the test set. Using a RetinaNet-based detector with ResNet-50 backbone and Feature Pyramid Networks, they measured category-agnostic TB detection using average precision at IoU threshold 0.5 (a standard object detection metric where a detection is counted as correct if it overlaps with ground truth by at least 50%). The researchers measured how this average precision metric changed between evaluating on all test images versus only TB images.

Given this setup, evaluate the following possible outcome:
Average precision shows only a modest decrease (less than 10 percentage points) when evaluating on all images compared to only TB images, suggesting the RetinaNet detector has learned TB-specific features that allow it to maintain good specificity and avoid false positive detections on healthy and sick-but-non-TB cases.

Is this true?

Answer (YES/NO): NO